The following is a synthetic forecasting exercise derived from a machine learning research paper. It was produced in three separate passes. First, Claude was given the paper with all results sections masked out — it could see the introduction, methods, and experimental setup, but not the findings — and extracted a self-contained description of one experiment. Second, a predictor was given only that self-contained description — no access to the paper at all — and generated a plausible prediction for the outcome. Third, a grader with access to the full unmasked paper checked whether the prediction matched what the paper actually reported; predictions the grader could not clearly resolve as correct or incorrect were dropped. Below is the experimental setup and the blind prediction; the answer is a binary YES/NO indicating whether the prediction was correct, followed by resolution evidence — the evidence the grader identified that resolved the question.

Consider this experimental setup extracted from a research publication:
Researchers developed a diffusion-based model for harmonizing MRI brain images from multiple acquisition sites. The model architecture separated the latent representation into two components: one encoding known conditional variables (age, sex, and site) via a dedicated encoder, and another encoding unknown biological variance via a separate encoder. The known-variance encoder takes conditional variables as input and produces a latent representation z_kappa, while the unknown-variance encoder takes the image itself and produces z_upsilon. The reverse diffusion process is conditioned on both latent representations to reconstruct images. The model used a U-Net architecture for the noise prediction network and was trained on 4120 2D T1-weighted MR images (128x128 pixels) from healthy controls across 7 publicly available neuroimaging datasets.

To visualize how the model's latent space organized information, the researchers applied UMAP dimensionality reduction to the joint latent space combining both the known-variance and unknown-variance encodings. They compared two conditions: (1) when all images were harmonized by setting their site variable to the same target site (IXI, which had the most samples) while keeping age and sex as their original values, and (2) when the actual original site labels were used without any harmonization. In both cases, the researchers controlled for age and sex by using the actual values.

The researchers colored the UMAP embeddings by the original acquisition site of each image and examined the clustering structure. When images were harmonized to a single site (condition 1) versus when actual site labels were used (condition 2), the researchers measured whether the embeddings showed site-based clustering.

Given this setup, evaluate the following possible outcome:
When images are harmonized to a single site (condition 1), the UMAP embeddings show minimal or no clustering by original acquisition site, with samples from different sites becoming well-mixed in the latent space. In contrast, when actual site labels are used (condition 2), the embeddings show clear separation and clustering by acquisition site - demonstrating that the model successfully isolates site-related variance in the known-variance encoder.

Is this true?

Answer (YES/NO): YES